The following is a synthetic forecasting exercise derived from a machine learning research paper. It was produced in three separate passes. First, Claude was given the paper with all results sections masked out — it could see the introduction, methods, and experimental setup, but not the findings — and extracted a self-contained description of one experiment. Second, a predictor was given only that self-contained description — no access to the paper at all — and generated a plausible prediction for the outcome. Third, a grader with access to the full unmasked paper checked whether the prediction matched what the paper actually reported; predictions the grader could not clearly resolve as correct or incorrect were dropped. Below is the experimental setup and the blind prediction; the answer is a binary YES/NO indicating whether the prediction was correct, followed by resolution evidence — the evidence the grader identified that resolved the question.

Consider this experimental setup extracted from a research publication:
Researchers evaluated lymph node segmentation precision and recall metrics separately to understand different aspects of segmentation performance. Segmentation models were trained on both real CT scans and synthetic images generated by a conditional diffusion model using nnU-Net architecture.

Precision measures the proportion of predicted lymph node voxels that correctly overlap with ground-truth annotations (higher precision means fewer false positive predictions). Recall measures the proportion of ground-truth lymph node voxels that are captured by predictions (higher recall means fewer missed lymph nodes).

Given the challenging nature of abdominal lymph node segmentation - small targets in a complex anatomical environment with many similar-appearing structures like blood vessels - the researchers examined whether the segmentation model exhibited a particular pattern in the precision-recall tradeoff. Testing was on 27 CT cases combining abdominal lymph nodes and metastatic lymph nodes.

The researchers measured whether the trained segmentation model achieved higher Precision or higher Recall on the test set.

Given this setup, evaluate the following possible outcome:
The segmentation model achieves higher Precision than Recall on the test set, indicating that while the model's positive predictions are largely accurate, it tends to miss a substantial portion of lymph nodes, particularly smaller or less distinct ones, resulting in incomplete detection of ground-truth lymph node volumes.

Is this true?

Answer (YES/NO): YES